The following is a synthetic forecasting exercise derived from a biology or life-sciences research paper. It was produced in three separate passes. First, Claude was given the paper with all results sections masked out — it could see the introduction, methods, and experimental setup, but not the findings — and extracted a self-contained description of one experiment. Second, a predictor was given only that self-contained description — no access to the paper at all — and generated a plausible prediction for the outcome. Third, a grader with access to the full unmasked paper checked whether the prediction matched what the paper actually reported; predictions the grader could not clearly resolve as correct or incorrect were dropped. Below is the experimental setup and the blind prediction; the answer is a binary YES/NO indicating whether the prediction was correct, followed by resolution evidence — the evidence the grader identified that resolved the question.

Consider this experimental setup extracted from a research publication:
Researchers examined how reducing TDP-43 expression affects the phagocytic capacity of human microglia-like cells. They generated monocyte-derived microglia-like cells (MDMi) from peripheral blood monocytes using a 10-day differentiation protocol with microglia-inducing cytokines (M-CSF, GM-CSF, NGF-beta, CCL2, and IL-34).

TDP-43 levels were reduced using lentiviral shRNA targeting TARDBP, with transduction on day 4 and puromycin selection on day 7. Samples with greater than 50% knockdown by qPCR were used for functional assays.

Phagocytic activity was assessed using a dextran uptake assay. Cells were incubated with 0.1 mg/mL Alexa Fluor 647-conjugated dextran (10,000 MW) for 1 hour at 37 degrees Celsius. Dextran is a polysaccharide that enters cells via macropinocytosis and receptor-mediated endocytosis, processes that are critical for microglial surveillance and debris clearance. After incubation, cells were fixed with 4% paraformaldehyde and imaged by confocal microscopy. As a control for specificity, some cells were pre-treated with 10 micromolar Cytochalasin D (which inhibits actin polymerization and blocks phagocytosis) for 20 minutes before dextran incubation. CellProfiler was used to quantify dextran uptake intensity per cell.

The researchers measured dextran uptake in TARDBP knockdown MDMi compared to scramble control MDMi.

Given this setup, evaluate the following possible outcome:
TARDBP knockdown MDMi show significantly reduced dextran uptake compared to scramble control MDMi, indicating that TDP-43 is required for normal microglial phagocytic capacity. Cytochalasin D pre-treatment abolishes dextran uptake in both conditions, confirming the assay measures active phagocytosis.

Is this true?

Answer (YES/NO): NO